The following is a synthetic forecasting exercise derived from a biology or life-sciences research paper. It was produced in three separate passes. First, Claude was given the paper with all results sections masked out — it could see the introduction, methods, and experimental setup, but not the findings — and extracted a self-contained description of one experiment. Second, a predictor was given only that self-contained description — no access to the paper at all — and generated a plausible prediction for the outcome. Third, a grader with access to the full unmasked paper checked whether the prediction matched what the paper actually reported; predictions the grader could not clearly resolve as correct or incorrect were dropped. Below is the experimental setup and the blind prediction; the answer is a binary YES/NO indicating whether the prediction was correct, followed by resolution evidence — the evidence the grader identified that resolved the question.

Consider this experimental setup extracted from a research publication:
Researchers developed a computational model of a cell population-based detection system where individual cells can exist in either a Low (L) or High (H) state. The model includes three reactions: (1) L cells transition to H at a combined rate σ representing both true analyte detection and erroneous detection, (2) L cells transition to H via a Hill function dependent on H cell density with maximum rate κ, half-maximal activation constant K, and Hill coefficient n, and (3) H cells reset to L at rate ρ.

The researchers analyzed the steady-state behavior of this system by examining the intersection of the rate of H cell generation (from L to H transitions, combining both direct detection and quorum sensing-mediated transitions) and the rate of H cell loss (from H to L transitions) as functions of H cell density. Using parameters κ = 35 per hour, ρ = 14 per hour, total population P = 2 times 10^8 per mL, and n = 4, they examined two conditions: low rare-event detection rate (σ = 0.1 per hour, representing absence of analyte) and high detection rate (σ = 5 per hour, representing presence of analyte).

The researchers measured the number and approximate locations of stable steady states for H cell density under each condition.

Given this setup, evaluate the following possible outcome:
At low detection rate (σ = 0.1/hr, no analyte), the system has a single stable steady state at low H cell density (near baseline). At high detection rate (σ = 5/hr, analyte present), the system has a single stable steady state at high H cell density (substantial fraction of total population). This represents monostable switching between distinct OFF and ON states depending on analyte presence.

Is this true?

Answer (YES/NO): NO